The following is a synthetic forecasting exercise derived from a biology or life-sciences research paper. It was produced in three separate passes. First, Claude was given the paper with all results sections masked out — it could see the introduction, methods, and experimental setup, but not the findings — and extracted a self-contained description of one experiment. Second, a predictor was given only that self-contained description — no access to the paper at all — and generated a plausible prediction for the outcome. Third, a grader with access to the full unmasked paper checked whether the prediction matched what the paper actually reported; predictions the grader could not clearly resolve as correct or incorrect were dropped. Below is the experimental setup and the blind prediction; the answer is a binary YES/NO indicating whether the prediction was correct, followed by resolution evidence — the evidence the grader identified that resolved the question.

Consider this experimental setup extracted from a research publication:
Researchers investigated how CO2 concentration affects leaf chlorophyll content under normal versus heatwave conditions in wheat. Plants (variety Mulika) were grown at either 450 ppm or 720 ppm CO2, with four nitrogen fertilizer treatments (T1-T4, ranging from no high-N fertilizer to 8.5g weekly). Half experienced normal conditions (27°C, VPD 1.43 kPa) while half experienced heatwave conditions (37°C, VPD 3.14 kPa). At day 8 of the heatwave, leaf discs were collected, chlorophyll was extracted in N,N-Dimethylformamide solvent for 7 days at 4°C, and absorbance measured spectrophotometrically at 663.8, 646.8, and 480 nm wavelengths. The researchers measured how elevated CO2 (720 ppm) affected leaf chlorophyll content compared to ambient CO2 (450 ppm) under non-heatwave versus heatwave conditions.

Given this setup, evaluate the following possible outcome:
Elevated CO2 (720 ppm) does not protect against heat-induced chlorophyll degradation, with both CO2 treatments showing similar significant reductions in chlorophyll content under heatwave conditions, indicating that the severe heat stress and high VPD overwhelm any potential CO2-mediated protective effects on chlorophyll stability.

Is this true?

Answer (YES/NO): NO